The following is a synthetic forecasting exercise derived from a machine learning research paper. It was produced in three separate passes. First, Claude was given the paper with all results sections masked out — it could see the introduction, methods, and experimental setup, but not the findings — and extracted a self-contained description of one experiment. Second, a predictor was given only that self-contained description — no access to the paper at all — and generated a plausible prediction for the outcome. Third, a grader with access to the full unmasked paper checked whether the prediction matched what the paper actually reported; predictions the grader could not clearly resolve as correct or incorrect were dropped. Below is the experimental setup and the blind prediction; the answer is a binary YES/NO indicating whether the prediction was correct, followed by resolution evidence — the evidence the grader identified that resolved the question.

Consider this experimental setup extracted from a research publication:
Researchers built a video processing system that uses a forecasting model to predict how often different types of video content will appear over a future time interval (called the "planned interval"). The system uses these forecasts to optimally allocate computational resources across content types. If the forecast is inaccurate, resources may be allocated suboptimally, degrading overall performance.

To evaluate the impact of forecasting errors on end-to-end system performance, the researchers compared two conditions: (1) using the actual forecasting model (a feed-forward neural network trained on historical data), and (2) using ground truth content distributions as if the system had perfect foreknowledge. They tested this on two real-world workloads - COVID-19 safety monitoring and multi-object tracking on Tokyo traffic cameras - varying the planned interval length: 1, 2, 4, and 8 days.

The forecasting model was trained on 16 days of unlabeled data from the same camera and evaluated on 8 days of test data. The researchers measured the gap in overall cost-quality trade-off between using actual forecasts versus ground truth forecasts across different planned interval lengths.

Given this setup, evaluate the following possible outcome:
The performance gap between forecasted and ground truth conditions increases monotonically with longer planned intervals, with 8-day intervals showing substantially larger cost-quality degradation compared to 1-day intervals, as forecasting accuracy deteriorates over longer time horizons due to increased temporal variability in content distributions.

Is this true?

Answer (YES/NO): NO